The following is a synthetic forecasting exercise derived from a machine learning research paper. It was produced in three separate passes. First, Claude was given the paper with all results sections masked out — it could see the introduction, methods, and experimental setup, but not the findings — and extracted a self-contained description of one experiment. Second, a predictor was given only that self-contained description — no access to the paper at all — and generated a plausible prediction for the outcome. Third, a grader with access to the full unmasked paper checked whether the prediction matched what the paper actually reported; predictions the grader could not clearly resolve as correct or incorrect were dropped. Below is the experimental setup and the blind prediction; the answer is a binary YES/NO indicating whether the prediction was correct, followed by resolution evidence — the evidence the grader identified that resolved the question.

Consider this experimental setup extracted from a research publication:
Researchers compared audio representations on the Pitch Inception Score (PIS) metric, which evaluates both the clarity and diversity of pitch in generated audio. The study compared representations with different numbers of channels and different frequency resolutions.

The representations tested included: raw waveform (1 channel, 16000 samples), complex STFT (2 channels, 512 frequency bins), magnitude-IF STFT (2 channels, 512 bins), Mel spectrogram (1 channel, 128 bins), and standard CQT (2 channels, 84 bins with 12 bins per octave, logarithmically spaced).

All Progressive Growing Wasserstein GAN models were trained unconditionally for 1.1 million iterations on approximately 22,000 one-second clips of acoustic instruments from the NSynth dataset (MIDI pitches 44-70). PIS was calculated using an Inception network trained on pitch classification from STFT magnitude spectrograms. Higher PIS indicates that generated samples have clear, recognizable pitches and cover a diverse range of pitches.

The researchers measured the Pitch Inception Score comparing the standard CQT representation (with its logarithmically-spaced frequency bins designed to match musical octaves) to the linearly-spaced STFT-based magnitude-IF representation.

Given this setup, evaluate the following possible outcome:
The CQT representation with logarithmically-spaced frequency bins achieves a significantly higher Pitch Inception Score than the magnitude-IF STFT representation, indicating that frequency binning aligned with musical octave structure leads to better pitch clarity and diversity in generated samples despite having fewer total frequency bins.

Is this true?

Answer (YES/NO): NO